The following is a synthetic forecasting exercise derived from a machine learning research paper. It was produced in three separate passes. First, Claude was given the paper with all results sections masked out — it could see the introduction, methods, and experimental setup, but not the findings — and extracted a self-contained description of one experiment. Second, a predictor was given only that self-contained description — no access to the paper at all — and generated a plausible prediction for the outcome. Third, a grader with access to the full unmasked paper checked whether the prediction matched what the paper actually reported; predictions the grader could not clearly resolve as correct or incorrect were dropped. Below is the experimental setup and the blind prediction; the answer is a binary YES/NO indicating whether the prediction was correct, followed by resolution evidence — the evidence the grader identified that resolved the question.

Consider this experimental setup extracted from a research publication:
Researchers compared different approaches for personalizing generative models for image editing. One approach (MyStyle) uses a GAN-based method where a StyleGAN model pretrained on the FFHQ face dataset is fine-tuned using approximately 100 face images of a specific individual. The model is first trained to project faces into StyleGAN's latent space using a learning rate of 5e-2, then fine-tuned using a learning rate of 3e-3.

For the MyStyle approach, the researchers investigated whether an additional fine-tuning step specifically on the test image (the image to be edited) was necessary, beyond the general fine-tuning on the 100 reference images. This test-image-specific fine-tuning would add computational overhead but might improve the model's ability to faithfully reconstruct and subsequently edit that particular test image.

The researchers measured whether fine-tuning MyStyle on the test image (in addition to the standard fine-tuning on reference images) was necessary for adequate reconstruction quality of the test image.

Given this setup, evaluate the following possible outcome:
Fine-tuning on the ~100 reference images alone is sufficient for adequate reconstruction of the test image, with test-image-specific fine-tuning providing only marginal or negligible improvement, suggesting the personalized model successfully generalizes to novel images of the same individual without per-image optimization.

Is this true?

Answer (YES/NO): NO